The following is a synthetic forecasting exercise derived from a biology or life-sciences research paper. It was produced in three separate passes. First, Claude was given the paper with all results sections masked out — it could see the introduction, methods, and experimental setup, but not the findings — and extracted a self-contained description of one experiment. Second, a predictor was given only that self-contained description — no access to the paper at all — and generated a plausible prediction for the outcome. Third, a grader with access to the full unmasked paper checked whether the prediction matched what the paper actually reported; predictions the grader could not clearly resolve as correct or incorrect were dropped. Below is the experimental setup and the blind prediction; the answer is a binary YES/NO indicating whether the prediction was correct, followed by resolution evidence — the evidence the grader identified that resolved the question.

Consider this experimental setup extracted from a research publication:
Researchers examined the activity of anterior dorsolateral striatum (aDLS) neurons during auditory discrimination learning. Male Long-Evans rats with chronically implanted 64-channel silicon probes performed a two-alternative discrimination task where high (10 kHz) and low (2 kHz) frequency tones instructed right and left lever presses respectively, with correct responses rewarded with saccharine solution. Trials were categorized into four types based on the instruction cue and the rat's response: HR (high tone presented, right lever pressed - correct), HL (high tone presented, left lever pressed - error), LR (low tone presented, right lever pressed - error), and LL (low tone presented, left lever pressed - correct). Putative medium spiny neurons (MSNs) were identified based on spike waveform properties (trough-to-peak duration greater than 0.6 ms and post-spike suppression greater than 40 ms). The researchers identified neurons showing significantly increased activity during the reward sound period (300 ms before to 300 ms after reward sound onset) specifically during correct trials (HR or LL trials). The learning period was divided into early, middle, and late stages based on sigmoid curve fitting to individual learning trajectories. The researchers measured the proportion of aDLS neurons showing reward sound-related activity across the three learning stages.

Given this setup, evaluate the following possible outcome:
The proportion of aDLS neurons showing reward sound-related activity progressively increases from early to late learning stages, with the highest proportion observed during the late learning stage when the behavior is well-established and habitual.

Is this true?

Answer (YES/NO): NO